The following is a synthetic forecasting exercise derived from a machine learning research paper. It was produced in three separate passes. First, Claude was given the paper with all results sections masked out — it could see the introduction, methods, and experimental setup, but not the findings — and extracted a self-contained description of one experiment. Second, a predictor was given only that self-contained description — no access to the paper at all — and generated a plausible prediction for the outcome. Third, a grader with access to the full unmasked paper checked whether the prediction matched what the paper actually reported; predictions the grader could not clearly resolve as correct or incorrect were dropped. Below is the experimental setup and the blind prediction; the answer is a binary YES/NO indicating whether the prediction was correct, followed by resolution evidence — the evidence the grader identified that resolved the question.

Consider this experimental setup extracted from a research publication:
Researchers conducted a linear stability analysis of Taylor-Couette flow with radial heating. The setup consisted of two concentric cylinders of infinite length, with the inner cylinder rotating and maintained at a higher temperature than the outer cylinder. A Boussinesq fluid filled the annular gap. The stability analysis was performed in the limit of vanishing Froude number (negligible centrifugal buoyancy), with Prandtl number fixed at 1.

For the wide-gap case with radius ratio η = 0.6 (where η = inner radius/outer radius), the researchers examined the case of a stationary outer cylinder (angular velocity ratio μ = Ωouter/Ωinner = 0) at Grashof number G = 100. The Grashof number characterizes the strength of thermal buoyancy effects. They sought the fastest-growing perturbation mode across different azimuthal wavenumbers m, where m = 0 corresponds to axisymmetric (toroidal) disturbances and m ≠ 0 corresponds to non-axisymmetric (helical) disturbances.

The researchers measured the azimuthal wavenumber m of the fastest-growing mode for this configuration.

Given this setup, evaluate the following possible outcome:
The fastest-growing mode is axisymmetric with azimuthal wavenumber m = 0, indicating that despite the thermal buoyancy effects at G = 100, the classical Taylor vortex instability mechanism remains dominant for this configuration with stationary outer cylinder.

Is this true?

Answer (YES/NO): YES